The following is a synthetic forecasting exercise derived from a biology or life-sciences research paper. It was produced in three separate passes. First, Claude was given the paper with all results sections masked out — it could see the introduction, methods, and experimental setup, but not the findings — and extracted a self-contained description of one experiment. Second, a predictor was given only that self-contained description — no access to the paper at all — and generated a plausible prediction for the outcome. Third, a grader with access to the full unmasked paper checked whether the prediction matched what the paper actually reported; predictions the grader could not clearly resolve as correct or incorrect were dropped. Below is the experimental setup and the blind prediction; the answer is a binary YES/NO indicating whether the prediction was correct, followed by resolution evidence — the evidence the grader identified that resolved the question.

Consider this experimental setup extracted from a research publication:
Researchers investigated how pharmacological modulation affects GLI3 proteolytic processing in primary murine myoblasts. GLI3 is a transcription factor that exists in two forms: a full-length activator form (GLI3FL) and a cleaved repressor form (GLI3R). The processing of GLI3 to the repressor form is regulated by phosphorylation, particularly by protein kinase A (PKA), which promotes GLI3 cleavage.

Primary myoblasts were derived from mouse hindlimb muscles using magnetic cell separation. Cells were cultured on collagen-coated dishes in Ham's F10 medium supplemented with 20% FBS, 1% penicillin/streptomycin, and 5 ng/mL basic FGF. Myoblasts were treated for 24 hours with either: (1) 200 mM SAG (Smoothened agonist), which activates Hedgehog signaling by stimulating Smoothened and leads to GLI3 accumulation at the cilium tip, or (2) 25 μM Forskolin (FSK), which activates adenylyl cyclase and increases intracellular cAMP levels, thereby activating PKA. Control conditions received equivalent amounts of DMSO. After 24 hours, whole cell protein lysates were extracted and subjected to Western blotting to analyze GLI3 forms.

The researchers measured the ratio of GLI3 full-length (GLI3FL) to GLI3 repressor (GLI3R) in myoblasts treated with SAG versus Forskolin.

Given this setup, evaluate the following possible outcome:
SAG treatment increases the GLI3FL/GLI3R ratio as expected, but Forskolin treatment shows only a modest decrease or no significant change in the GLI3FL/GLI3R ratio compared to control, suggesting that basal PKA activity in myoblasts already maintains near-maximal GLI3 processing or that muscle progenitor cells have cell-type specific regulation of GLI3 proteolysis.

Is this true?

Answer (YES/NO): NO